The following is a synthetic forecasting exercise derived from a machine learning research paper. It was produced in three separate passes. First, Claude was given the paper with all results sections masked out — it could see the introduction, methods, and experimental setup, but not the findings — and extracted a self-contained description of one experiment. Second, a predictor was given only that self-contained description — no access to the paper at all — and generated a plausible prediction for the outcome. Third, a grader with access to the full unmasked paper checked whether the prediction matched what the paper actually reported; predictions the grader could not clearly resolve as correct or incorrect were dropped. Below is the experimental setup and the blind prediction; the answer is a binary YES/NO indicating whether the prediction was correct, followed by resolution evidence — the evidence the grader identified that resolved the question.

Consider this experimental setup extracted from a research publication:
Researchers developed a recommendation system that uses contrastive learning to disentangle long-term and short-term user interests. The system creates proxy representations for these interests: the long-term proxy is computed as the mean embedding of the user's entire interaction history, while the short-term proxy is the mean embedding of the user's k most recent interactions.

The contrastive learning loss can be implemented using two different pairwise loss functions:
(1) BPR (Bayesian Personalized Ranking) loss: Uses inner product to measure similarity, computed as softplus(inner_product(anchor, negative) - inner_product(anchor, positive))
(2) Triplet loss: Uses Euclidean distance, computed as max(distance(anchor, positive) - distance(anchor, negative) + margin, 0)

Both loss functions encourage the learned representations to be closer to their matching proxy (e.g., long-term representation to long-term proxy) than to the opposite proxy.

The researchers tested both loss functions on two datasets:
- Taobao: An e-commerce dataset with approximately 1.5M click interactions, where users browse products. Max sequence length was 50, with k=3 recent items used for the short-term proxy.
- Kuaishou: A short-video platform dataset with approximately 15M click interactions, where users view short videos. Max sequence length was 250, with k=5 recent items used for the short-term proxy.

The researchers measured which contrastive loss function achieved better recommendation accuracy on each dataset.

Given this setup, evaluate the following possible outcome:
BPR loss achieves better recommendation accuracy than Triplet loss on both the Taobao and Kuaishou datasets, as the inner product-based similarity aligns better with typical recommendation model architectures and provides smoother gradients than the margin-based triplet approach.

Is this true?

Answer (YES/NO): NO